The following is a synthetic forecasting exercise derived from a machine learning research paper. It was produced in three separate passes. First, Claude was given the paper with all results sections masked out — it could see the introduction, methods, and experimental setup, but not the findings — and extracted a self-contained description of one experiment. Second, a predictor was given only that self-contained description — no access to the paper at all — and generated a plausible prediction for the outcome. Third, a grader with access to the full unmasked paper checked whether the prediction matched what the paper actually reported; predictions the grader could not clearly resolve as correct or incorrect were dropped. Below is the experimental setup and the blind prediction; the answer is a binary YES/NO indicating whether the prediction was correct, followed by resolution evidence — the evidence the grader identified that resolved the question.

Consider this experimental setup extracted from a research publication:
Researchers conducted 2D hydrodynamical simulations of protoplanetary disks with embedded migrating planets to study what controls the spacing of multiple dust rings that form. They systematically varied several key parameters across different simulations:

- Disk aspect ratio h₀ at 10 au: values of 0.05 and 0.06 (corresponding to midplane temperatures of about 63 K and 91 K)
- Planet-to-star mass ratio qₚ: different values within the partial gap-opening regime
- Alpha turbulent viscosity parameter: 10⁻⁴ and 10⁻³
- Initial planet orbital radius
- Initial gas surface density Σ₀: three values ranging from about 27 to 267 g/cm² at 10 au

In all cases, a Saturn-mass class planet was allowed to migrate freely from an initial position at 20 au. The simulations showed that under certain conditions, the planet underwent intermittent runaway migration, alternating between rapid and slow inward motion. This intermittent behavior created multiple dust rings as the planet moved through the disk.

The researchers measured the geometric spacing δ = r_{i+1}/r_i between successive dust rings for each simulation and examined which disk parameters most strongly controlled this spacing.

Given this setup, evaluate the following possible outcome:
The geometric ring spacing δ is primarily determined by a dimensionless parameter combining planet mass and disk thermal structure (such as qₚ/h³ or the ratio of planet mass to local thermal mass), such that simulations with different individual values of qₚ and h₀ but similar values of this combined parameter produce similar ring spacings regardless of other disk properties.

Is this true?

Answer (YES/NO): NO